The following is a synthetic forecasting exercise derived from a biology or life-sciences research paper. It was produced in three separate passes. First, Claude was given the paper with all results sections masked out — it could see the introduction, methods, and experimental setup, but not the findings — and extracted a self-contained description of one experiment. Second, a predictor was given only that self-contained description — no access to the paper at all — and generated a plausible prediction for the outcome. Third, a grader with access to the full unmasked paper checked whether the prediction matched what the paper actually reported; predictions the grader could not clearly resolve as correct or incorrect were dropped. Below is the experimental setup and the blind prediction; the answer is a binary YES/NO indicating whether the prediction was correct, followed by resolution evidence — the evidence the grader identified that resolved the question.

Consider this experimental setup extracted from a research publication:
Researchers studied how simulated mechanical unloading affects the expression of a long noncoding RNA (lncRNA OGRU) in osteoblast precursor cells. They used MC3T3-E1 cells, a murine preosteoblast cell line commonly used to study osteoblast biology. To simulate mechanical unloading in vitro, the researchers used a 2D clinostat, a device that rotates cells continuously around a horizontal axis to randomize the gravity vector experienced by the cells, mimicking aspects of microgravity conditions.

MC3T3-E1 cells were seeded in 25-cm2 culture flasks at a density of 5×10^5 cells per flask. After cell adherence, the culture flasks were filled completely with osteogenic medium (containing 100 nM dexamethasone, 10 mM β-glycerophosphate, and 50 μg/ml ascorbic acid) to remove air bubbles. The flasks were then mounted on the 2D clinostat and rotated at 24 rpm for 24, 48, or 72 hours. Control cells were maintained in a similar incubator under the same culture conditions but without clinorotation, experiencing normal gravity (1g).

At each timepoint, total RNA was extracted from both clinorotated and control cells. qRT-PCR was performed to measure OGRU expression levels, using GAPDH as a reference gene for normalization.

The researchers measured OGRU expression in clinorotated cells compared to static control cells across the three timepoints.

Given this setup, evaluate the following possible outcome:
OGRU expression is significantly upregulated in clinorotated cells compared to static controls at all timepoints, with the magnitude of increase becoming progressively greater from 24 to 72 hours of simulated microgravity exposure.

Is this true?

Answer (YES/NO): NO